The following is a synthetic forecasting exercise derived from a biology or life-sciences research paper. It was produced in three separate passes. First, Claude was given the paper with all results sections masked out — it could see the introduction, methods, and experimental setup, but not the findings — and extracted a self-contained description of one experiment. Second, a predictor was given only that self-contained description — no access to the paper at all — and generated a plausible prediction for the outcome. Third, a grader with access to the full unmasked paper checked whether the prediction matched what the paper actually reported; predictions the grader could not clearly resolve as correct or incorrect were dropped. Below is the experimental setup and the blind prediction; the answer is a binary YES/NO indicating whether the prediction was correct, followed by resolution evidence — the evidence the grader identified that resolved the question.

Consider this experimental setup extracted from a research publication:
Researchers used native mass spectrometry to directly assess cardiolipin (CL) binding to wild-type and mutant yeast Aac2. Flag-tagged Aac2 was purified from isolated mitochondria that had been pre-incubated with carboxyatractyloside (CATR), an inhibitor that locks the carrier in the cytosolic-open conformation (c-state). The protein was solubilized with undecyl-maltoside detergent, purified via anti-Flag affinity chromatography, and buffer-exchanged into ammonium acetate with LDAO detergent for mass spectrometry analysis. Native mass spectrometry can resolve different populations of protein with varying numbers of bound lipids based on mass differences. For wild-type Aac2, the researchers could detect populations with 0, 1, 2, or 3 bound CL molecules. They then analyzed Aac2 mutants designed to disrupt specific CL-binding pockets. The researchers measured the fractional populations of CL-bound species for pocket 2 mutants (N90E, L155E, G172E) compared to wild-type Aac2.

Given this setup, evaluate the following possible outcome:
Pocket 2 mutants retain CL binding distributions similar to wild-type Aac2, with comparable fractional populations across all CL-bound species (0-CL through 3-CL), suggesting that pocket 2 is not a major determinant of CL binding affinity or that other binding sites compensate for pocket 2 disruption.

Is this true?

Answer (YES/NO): NO